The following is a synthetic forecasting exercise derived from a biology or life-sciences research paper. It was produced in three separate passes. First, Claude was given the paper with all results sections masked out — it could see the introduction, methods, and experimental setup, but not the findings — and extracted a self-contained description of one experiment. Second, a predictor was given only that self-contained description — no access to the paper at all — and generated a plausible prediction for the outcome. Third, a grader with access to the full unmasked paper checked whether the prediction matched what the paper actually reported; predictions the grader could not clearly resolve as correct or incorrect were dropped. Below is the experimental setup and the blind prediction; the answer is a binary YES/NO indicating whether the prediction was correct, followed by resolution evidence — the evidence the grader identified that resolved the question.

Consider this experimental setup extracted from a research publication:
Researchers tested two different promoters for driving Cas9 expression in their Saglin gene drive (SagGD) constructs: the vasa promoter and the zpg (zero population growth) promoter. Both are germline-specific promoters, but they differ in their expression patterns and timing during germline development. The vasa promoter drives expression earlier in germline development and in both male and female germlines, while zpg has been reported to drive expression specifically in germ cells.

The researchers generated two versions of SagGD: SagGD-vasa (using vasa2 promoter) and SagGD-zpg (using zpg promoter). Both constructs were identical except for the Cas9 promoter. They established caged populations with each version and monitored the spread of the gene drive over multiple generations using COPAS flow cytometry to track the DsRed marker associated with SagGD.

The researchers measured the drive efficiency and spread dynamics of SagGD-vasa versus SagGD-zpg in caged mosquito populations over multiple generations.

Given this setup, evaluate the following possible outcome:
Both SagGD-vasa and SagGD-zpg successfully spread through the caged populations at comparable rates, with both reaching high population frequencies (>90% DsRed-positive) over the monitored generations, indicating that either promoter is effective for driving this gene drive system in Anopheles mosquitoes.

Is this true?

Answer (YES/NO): NO